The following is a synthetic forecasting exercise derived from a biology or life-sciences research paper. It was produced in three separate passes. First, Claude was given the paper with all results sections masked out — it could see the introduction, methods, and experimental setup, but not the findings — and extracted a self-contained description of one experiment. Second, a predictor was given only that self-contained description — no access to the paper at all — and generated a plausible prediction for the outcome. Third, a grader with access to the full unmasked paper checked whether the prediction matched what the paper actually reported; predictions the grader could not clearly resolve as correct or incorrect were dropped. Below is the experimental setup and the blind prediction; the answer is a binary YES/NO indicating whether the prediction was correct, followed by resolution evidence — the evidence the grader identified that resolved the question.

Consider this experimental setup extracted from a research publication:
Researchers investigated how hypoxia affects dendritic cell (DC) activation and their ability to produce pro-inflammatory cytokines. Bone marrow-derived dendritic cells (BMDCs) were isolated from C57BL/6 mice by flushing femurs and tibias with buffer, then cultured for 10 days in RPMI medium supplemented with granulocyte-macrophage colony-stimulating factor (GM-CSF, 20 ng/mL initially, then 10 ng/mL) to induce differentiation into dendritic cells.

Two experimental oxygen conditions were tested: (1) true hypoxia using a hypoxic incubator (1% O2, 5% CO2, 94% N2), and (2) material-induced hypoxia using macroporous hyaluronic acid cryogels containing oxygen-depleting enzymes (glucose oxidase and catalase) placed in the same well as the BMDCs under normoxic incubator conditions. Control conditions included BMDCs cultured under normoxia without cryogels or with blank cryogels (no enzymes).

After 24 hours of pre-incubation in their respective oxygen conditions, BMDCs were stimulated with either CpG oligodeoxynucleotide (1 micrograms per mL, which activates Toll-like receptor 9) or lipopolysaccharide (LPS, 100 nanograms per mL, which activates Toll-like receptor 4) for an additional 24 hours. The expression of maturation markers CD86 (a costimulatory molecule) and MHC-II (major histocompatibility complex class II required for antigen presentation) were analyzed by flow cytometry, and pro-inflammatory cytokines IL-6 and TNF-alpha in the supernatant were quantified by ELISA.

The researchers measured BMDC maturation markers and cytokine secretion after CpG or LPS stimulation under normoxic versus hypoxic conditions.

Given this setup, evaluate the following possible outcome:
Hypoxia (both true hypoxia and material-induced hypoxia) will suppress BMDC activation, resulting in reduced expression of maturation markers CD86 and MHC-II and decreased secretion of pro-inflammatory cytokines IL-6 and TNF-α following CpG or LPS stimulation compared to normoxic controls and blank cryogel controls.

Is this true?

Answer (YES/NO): YES